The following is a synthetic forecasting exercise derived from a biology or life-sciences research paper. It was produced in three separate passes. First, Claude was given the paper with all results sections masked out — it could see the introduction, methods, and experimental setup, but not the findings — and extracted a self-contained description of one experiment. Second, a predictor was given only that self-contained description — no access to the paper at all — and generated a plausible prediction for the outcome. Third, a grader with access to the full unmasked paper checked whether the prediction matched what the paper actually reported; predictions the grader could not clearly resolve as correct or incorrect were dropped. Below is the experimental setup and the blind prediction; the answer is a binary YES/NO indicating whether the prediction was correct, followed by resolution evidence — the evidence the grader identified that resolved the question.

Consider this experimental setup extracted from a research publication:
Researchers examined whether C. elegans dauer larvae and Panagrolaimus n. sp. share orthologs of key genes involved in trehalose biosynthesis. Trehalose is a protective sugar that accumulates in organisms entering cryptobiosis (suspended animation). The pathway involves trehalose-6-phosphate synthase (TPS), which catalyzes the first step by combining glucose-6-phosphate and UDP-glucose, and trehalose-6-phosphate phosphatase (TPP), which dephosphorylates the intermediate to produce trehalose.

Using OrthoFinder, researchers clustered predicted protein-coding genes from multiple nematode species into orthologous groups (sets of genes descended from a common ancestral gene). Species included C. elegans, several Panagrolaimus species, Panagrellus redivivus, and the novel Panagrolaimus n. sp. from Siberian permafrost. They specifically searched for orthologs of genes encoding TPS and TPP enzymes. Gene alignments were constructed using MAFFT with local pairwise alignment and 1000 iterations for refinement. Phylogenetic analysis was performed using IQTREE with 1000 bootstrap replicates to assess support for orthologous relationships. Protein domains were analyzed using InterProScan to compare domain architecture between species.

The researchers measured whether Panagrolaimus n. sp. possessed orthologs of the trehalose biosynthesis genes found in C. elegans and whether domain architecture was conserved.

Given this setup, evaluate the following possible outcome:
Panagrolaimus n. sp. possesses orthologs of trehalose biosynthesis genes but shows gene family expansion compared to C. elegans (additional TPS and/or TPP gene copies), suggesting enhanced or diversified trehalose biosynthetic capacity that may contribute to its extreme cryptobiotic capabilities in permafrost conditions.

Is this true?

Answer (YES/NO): NO